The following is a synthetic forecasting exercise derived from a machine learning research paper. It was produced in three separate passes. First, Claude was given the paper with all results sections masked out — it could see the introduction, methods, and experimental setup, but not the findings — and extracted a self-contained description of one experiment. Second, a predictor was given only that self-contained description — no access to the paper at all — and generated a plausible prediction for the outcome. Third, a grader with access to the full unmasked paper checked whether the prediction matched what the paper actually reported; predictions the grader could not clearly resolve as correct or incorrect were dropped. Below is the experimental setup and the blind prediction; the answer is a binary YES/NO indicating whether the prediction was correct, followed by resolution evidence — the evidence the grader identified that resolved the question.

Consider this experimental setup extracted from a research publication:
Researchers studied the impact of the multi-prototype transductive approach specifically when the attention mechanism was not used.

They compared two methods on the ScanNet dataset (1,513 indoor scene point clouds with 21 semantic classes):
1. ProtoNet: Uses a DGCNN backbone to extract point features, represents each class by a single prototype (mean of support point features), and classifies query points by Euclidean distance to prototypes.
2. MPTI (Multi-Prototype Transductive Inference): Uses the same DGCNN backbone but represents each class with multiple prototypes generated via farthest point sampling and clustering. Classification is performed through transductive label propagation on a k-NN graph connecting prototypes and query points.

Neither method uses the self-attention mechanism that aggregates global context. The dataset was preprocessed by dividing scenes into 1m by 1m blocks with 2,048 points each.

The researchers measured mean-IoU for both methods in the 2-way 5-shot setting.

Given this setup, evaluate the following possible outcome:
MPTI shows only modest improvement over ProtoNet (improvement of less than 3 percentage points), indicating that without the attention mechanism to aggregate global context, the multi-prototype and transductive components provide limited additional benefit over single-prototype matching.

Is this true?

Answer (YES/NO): YES